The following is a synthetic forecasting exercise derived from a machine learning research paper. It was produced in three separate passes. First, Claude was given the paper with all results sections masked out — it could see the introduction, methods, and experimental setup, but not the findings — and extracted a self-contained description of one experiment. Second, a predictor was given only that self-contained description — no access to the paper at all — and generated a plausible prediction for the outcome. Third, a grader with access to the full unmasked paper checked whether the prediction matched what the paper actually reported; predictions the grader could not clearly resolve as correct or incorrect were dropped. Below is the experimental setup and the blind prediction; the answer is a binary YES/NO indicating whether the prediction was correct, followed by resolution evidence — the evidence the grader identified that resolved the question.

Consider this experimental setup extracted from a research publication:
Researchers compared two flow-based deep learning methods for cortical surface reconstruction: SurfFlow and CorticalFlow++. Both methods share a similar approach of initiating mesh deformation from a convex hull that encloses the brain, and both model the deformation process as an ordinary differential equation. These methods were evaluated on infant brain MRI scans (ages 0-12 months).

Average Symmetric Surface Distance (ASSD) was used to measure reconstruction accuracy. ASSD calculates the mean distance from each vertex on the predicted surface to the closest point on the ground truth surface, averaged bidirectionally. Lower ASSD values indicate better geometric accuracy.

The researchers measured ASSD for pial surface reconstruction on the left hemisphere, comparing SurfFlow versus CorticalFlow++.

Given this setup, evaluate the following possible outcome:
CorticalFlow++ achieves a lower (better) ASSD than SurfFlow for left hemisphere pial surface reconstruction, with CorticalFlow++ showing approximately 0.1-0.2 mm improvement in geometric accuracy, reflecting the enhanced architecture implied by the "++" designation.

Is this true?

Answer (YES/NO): NO